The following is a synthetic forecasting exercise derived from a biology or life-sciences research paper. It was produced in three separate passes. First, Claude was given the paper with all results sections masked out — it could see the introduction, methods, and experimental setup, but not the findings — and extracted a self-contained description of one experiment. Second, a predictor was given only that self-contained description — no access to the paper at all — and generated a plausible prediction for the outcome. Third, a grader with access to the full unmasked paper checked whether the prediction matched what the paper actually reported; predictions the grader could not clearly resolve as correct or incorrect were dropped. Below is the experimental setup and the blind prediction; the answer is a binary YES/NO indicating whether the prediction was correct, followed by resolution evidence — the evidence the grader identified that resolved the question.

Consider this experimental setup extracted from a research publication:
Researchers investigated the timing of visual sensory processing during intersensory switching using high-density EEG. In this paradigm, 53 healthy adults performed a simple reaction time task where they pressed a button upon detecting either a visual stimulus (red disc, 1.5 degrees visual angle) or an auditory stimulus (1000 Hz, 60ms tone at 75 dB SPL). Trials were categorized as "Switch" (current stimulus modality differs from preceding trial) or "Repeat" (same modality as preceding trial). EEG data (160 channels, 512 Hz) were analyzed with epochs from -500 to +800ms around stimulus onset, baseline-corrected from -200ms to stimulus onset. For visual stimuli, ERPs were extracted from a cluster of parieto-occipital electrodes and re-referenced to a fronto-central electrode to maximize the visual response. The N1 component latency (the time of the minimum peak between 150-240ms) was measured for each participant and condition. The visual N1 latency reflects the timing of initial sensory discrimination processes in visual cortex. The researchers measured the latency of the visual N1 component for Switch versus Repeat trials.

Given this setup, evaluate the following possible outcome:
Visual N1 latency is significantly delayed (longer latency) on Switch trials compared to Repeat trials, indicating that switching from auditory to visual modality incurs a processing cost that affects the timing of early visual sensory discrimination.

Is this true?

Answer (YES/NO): YES